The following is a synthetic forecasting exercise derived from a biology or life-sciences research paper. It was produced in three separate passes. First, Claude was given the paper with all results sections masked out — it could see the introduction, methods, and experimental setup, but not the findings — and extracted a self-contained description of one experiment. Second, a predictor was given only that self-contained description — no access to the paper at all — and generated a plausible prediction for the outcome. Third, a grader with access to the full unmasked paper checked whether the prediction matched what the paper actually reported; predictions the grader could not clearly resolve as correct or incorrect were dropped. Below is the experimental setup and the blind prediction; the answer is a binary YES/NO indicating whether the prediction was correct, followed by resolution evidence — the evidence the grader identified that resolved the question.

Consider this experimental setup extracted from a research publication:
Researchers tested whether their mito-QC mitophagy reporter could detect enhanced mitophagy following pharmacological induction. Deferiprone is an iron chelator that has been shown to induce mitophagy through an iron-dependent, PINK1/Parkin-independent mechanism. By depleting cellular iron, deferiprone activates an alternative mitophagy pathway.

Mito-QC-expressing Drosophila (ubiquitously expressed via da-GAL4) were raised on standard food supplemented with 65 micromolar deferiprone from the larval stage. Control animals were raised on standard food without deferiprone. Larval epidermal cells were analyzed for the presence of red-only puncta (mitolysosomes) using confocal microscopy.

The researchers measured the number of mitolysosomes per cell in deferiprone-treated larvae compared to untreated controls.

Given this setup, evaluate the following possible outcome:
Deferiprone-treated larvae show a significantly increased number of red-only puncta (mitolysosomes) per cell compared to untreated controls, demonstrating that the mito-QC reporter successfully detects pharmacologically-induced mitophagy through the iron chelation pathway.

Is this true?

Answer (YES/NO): YES